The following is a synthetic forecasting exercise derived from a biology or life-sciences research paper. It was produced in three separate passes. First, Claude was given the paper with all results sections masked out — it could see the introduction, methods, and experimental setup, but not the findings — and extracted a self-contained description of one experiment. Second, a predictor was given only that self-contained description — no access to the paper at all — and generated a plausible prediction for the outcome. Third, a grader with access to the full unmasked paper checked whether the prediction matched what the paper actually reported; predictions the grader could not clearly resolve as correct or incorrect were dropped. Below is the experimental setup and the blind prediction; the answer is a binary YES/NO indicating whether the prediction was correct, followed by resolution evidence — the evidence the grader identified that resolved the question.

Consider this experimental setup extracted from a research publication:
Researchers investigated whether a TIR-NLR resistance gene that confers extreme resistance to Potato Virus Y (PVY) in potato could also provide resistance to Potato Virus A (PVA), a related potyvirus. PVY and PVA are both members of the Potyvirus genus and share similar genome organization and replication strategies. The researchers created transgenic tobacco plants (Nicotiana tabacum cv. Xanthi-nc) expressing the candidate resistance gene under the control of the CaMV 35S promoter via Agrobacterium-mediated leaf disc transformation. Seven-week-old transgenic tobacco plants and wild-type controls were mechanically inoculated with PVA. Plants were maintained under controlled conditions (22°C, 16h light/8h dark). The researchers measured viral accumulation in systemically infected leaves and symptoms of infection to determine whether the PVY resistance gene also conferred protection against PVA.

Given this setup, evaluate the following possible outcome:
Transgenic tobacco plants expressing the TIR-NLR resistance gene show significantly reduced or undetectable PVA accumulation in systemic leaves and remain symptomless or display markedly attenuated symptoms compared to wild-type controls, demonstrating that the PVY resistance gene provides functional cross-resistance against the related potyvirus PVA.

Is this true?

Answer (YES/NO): YES